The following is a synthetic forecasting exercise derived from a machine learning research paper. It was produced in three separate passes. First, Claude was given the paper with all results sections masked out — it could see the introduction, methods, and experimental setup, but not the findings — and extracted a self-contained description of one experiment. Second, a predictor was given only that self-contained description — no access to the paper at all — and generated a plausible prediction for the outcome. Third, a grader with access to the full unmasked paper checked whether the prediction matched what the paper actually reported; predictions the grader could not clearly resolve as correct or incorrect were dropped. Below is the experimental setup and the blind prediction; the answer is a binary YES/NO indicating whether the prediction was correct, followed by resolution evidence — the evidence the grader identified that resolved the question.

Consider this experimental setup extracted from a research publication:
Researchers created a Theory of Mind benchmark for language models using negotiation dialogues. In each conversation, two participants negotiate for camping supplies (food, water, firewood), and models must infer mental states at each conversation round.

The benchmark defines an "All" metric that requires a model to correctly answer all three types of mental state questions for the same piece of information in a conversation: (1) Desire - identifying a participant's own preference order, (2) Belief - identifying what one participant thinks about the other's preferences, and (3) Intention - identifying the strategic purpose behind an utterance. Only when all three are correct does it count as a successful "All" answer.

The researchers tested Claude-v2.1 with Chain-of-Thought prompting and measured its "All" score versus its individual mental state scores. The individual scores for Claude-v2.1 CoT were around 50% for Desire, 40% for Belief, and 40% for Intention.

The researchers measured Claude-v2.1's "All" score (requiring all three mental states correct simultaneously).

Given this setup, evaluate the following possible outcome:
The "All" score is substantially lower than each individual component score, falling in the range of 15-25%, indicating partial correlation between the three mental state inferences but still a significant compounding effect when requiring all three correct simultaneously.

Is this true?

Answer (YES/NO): NO